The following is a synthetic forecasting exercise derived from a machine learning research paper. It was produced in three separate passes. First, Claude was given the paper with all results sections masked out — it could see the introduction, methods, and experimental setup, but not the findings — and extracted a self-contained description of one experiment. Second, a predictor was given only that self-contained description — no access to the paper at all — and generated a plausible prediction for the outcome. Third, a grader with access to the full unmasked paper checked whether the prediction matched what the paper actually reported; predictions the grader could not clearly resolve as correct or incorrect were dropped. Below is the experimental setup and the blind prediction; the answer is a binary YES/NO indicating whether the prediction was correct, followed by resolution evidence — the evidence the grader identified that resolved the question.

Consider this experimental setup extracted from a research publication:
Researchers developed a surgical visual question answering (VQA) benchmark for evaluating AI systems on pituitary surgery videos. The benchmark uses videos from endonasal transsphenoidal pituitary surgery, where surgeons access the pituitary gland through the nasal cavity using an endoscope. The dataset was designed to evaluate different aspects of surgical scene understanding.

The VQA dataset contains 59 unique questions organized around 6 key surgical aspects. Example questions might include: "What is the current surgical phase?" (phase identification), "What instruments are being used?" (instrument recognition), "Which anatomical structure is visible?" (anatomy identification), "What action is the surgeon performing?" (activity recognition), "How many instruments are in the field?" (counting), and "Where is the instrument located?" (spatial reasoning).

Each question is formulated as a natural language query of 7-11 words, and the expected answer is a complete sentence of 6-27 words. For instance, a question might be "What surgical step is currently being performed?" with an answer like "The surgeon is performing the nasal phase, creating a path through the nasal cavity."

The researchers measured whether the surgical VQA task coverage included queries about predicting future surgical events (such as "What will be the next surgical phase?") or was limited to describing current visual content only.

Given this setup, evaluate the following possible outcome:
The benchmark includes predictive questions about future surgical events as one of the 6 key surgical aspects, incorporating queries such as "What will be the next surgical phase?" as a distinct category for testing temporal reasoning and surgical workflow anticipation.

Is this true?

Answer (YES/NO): NO